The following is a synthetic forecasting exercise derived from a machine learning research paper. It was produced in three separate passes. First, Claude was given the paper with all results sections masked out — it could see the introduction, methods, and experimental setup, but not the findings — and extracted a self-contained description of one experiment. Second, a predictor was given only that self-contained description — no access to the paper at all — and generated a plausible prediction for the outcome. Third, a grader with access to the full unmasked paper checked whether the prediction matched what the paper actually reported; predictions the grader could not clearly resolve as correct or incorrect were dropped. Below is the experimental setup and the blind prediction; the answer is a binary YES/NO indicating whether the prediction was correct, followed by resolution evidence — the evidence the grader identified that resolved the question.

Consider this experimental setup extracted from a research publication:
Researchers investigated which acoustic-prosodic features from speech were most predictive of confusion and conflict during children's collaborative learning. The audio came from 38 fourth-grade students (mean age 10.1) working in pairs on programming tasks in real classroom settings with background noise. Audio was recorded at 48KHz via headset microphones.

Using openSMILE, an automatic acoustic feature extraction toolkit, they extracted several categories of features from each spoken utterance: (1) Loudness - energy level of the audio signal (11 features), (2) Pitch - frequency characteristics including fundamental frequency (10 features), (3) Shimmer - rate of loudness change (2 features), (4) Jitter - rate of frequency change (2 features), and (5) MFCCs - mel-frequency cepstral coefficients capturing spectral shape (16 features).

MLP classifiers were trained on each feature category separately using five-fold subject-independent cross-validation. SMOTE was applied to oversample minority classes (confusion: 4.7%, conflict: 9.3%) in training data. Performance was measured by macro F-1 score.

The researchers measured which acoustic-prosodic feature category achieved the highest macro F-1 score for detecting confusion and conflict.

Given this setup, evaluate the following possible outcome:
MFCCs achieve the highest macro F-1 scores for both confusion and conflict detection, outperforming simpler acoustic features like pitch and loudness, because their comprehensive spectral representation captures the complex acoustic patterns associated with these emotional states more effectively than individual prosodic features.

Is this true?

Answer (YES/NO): YES